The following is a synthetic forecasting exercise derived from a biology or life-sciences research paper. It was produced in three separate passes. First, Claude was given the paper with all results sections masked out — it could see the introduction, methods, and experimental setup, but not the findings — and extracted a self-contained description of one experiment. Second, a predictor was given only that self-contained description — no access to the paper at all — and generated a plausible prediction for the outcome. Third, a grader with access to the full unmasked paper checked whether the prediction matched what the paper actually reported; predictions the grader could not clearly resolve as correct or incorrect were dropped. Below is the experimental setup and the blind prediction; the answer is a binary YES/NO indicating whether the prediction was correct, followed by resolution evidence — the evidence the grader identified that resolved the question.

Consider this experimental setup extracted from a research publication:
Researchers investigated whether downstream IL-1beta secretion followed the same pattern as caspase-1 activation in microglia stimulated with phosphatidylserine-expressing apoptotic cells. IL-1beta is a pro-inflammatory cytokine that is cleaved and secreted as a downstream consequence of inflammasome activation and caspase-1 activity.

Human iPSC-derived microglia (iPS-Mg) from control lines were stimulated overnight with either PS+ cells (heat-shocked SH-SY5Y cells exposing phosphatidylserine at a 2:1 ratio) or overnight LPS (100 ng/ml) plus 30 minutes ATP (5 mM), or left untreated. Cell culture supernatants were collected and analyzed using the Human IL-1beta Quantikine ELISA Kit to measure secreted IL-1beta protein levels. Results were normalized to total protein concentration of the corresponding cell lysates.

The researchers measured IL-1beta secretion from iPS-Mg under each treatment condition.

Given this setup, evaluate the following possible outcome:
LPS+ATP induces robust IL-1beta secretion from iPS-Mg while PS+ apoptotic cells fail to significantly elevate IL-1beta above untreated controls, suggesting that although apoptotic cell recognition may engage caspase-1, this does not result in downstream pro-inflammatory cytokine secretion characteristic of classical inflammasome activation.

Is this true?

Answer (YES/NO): NO